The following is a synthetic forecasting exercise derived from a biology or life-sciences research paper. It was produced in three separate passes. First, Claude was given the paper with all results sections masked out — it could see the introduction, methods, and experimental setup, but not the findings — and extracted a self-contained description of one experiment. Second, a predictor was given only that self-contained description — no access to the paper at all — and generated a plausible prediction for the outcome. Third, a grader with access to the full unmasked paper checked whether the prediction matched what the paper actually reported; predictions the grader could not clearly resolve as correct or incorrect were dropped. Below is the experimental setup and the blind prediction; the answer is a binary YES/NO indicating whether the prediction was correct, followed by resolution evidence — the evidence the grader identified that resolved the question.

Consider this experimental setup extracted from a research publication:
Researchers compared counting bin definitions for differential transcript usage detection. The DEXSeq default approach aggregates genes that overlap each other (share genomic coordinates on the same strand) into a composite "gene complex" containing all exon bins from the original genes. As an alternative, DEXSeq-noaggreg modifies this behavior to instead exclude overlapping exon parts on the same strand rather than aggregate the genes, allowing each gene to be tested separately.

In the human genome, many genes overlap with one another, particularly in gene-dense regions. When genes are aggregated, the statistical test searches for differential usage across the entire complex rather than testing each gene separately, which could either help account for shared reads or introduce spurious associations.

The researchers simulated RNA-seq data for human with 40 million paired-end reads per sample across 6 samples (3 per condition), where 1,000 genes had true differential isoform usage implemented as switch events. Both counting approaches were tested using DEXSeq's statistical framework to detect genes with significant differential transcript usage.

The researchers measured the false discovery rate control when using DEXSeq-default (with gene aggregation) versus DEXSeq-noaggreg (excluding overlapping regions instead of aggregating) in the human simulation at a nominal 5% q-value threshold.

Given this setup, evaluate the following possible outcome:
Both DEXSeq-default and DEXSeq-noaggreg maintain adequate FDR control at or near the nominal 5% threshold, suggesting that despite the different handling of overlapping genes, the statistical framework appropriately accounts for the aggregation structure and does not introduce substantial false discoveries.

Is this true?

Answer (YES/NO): NO